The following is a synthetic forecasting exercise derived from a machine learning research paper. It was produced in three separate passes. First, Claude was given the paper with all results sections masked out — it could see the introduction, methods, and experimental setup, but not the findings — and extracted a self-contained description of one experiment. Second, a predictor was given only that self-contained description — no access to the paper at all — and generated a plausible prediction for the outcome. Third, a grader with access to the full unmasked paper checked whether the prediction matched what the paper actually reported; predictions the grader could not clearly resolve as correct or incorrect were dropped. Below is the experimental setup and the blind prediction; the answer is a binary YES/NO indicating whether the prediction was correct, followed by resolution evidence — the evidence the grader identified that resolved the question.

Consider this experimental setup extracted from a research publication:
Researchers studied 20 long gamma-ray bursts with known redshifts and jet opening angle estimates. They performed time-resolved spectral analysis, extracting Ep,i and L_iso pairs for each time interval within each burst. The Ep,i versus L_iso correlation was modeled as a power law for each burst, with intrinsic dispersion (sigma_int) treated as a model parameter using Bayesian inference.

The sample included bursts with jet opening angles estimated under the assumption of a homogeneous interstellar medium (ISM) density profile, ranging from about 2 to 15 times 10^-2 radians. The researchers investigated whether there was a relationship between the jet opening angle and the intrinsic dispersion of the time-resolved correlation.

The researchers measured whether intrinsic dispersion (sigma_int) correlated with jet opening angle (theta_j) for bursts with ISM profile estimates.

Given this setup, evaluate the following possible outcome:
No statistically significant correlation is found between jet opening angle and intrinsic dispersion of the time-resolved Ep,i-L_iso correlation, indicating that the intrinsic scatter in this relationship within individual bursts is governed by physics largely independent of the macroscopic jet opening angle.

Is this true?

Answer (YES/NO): YES